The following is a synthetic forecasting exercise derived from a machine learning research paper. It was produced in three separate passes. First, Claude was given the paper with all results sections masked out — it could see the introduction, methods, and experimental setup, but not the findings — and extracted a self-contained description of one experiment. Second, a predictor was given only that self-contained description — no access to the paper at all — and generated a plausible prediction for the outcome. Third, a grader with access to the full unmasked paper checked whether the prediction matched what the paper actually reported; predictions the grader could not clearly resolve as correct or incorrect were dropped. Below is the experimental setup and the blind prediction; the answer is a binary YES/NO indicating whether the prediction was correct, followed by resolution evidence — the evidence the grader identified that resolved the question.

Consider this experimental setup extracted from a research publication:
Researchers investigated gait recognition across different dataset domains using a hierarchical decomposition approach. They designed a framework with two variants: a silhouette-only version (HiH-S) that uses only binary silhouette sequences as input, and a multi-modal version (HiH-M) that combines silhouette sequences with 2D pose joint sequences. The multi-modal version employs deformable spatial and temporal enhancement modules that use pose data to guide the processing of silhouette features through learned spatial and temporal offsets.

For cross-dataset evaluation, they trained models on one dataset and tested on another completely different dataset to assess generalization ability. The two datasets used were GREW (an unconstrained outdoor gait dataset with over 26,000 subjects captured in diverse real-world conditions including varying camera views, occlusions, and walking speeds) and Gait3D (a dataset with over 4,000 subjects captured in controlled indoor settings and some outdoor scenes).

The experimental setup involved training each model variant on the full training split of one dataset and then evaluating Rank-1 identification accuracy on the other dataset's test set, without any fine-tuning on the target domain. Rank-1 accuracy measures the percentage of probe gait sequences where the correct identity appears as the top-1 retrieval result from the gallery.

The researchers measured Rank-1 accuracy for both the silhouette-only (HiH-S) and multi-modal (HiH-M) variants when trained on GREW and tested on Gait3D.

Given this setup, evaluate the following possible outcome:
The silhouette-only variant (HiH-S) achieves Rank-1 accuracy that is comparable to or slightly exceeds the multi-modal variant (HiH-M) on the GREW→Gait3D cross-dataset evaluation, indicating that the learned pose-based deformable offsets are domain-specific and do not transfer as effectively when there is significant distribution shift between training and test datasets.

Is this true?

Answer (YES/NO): NO